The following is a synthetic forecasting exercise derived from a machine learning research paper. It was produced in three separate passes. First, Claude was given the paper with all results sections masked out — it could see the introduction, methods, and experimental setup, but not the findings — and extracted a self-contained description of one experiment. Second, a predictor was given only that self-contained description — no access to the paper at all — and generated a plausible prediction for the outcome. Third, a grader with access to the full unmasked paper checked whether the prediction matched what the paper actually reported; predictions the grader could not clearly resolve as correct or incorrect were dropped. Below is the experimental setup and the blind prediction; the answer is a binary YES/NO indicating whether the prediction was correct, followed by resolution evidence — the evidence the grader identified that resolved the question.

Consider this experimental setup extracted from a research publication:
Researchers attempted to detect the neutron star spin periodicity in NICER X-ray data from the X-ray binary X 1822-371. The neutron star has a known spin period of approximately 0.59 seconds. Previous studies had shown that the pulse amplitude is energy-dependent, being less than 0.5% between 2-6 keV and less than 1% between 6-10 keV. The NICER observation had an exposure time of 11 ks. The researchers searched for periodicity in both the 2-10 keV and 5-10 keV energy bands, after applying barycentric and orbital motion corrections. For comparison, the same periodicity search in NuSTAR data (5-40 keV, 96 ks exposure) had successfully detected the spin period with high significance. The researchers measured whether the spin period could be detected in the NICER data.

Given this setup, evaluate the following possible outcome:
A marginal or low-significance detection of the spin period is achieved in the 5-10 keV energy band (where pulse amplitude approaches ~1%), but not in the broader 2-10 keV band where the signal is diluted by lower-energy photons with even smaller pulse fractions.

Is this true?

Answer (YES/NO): NO